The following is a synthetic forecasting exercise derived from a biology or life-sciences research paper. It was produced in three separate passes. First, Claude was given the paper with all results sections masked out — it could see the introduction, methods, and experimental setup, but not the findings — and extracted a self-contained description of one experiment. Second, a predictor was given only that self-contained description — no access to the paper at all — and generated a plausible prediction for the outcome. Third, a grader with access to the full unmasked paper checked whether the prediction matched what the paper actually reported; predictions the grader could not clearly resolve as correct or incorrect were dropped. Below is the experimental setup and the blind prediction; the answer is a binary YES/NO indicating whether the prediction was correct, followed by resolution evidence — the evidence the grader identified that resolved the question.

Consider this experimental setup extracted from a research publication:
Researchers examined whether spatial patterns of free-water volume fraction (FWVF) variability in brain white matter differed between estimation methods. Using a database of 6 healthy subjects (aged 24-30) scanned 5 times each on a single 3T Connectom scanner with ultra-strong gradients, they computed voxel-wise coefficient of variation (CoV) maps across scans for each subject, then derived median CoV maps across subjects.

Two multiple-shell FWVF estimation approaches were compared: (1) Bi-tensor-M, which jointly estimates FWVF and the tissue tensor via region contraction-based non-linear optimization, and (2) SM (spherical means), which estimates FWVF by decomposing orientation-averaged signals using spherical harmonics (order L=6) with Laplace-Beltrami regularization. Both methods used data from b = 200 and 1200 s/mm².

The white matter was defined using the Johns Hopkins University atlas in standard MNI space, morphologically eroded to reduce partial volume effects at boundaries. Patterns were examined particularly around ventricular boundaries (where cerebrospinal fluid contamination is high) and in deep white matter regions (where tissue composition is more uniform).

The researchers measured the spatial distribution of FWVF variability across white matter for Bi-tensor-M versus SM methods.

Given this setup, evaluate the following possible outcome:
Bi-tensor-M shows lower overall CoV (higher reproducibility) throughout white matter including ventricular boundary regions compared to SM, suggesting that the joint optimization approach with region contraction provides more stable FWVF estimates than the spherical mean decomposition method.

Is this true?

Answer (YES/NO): NO